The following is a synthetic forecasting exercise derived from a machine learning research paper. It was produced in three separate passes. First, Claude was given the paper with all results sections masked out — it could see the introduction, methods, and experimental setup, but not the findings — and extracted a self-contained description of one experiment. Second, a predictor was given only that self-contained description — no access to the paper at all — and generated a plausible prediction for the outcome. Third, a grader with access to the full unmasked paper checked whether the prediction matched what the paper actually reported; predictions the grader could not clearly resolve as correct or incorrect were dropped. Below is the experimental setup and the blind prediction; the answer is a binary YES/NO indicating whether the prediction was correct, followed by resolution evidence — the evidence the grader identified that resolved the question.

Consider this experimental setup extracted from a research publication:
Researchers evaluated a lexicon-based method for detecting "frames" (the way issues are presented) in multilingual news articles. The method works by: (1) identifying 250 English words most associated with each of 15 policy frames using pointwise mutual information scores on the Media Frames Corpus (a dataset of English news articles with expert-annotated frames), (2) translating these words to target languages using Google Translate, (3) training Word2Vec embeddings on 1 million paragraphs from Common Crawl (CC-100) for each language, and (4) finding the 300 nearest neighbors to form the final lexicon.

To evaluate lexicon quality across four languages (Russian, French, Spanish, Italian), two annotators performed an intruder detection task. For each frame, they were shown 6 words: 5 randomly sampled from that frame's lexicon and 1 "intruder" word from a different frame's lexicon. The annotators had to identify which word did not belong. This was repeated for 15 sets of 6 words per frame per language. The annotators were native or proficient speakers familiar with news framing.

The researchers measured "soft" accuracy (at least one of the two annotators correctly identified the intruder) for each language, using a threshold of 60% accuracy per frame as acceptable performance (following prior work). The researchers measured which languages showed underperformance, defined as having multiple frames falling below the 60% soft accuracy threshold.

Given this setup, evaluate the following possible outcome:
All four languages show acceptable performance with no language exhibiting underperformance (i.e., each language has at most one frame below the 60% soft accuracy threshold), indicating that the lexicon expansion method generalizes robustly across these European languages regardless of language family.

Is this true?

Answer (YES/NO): NO